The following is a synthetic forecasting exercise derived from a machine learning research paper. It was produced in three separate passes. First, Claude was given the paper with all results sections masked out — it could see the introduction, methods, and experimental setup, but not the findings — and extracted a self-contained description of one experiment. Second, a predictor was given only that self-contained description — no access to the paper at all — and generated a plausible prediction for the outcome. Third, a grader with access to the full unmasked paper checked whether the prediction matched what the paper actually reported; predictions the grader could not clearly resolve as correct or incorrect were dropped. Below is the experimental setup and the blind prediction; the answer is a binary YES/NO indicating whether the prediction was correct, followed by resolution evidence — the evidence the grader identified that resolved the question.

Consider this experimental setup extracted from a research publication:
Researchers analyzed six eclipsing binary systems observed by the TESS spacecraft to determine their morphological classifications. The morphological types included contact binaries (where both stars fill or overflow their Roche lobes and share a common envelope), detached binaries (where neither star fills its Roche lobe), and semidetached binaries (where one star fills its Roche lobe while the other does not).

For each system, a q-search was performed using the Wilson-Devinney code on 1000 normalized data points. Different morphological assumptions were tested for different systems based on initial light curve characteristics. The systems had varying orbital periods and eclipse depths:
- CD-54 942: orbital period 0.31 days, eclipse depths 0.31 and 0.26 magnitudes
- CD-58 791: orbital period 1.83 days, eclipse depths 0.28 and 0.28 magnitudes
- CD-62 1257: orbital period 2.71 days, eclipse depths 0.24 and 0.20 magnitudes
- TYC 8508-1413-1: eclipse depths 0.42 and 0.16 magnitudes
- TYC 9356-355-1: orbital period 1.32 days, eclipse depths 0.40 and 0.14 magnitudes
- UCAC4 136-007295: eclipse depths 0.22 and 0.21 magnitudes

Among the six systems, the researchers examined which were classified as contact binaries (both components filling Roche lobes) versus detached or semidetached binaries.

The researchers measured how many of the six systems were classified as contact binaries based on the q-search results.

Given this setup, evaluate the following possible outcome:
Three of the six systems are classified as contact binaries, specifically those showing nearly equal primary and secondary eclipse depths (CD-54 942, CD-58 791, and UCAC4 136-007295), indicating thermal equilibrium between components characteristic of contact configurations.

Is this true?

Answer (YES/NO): NO